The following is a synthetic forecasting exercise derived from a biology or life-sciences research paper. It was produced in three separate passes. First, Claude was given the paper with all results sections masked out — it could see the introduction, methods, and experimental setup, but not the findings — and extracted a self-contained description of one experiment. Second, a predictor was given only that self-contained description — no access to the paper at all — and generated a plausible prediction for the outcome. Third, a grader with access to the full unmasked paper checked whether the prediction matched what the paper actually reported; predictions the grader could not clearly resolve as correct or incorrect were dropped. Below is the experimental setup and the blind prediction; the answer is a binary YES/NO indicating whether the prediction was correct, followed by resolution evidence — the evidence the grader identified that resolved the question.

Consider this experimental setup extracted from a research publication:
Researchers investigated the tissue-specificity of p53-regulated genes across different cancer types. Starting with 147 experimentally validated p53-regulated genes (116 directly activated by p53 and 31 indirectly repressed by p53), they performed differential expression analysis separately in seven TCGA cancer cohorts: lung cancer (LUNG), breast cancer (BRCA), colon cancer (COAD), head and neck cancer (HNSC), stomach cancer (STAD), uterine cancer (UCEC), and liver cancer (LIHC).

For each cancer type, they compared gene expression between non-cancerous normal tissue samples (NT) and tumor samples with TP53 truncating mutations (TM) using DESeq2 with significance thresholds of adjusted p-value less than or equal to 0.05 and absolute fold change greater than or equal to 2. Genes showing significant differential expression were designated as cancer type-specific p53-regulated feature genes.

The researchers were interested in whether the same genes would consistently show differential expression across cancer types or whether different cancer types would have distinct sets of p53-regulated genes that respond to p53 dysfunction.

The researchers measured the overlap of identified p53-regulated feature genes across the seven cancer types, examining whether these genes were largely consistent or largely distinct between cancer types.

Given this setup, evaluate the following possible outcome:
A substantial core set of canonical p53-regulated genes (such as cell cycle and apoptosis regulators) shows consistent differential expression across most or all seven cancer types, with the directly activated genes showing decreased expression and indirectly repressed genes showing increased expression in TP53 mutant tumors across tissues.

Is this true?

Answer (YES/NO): NO